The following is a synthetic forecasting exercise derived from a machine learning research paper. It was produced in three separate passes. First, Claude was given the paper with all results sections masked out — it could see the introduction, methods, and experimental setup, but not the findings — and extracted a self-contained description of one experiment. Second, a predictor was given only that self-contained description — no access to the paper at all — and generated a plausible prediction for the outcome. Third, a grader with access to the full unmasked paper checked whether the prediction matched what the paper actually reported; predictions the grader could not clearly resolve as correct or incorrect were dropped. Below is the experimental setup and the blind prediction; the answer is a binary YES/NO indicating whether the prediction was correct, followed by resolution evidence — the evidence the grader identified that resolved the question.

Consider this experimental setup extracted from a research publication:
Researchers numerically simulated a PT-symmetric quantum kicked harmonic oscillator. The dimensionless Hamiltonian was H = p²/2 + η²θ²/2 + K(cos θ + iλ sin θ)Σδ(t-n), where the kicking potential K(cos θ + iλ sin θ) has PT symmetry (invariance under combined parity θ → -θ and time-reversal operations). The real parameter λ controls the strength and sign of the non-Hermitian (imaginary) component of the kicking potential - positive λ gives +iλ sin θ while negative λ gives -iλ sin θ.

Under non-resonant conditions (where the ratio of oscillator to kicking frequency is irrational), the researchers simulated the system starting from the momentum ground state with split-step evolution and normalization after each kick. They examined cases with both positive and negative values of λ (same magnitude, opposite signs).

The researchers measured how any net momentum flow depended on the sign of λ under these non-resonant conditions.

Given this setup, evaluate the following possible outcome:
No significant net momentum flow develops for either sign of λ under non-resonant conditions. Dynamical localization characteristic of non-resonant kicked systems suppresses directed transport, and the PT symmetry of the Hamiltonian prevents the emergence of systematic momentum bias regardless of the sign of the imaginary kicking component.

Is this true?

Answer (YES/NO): NO